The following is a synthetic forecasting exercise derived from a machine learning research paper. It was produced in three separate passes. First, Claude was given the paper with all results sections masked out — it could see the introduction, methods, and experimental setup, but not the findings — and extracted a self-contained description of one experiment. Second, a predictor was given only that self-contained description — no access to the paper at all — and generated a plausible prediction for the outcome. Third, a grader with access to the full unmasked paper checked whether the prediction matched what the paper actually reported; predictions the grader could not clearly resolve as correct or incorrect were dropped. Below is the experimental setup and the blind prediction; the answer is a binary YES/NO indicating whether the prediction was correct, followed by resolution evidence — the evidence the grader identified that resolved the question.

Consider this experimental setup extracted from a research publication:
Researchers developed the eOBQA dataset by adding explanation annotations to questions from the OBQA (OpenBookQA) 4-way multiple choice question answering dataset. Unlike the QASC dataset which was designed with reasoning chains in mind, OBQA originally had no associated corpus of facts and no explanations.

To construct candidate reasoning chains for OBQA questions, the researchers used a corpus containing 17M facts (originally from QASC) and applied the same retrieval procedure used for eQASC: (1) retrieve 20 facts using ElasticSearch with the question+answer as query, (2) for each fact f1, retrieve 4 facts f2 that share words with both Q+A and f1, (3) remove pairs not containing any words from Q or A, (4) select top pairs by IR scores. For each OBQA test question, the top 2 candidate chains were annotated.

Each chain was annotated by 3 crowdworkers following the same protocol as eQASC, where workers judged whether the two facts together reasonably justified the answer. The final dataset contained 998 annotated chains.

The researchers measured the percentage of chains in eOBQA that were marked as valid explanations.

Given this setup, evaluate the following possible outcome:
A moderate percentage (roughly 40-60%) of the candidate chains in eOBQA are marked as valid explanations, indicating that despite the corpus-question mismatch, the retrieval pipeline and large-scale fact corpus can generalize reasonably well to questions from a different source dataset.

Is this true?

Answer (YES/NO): NO